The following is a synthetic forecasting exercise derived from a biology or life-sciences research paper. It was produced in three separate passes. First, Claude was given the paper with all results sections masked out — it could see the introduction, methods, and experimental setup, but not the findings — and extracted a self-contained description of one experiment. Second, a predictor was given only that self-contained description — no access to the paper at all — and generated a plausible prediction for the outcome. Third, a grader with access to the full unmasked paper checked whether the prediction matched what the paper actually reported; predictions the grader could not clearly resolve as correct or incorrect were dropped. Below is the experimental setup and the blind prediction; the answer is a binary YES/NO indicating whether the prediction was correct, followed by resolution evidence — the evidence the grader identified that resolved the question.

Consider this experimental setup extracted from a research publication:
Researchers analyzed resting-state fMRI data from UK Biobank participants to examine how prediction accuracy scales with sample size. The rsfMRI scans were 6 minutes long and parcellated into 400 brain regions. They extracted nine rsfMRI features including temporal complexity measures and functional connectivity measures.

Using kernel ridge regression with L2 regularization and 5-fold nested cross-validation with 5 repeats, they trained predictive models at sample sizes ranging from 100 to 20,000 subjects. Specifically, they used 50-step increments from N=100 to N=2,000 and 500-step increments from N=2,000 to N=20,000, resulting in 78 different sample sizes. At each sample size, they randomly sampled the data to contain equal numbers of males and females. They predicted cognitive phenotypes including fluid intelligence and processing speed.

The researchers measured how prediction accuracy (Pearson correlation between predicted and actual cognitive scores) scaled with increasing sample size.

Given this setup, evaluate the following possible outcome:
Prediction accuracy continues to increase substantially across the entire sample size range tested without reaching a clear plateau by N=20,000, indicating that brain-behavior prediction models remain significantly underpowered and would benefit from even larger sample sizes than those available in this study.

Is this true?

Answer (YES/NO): NO